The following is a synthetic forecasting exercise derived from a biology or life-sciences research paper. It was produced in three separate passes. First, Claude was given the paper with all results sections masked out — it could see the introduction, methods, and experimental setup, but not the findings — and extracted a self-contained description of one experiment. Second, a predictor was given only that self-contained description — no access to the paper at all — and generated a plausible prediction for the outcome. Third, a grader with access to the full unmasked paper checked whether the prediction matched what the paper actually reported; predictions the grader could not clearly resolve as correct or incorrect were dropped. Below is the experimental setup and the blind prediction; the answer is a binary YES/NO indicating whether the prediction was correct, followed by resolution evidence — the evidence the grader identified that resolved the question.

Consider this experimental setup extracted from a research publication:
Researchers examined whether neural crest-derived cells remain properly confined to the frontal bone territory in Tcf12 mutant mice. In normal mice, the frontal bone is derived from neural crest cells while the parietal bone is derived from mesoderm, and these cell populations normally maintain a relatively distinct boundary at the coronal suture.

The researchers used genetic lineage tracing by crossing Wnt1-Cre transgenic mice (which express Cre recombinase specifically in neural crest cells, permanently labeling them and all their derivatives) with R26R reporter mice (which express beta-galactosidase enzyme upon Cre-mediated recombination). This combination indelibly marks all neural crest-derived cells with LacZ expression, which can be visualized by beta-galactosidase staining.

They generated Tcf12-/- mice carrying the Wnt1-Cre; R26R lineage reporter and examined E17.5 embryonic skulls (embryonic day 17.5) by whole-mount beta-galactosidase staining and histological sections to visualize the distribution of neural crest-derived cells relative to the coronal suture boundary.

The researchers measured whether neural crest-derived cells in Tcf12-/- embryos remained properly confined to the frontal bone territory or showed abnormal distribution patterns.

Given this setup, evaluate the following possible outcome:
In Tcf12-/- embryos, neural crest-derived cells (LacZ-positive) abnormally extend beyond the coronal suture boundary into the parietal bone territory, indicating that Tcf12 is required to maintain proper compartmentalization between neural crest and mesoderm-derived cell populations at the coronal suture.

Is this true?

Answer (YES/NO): NO